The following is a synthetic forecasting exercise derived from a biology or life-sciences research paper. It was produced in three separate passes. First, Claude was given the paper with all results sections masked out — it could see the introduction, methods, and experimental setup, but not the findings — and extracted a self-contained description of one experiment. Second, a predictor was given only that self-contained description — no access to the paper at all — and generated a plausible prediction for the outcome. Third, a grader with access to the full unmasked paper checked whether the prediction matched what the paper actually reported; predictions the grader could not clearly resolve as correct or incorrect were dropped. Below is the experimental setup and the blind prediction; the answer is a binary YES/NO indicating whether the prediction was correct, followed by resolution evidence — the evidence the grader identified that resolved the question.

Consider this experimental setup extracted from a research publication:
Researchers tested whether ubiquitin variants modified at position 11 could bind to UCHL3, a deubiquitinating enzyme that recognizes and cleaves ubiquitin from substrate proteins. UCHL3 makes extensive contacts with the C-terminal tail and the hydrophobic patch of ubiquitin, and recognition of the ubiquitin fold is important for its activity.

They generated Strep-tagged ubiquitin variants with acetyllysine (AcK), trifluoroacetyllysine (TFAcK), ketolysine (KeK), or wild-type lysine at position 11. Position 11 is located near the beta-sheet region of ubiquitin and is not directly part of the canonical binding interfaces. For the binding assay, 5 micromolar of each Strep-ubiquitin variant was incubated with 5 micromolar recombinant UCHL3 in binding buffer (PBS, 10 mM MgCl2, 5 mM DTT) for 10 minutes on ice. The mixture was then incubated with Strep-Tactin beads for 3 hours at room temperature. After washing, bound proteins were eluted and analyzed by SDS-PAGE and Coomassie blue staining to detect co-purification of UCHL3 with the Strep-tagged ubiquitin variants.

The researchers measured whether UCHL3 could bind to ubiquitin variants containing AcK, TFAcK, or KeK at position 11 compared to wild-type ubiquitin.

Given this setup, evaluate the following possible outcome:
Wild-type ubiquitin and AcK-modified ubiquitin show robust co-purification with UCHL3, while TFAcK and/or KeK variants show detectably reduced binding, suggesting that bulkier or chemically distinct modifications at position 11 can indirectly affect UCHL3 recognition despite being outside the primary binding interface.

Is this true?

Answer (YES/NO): NO